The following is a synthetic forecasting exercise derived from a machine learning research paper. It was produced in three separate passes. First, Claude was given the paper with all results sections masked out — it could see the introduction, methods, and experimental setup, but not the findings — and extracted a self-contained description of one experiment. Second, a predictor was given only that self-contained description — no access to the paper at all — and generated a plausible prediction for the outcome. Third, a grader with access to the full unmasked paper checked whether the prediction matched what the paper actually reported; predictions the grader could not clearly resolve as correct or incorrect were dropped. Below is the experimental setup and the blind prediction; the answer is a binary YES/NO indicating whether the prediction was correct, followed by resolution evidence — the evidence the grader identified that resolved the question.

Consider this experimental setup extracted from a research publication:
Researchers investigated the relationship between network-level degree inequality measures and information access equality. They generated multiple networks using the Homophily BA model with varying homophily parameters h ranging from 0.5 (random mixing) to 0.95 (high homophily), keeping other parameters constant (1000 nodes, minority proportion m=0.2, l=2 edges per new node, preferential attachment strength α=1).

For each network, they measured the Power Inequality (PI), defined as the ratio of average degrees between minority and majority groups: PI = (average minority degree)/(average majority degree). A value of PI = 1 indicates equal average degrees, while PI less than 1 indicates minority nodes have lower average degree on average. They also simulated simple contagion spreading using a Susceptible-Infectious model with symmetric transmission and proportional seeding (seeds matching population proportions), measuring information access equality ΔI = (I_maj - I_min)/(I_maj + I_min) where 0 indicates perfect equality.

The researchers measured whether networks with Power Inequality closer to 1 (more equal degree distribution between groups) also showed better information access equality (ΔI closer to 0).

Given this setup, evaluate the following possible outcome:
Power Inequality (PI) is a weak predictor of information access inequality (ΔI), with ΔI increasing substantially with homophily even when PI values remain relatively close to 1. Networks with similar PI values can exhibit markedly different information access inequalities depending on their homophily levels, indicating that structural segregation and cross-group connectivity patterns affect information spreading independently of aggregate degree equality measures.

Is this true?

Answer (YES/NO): YES